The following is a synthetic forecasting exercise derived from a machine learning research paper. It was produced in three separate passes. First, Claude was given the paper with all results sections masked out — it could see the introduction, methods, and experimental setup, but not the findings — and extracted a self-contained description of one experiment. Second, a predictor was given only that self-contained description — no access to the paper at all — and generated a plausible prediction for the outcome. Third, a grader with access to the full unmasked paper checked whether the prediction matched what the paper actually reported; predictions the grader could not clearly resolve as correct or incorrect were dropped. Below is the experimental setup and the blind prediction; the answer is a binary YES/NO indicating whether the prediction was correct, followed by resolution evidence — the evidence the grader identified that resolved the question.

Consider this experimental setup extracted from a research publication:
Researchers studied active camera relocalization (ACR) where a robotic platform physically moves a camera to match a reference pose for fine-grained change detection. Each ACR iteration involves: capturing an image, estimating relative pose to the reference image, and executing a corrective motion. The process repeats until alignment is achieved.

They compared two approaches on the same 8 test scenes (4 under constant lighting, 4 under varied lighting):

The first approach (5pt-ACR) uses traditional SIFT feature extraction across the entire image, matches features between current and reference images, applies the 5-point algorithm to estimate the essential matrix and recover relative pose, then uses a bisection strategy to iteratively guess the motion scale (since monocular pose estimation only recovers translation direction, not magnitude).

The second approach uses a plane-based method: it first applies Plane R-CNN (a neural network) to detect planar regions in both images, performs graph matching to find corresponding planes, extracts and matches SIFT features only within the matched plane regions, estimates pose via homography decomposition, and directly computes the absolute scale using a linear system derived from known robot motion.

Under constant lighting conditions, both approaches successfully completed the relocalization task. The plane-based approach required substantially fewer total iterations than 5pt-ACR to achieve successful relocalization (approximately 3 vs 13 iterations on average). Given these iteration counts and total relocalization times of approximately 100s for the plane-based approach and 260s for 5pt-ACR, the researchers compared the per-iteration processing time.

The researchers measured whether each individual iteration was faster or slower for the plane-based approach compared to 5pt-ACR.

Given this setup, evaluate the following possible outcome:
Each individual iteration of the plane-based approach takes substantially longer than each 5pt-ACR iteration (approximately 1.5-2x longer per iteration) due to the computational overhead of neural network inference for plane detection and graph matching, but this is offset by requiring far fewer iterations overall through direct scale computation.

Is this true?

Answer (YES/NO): YES